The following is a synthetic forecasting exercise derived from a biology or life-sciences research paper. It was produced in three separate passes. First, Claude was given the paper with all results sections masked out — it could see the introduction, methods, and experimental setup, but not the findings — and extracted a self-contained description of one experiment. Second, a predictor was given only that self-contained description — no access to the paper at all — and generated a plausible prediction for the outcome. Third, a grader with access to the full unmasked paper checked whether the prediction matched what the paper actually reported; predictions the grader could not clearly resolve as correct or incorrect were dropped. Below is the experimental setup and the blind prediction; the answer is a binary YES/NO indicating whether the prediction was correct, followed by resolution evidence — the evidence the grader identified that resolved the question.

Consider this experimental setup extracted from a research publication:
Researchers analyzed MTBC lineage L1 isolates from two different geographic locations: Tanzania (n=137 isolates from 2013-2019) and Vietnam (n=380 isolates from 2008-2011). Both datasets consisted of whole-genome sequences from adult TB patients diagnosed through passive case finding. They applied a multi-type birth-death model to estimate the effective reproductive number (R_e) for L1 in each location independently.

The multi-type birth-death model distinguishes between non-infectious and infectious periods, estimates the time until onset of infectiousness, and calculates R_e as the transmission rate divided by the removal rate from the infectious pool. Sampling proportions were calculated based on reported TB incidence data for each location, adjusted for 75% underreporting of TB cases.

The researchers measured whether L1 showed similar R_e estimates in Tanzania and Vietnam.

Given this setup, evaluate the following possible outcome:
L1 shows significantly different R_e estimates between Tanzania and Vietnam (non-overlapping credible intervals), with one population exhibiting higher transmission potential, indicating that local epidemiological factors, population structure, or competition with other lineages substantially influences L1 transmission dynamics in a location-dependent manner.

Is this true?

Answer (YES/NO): YES